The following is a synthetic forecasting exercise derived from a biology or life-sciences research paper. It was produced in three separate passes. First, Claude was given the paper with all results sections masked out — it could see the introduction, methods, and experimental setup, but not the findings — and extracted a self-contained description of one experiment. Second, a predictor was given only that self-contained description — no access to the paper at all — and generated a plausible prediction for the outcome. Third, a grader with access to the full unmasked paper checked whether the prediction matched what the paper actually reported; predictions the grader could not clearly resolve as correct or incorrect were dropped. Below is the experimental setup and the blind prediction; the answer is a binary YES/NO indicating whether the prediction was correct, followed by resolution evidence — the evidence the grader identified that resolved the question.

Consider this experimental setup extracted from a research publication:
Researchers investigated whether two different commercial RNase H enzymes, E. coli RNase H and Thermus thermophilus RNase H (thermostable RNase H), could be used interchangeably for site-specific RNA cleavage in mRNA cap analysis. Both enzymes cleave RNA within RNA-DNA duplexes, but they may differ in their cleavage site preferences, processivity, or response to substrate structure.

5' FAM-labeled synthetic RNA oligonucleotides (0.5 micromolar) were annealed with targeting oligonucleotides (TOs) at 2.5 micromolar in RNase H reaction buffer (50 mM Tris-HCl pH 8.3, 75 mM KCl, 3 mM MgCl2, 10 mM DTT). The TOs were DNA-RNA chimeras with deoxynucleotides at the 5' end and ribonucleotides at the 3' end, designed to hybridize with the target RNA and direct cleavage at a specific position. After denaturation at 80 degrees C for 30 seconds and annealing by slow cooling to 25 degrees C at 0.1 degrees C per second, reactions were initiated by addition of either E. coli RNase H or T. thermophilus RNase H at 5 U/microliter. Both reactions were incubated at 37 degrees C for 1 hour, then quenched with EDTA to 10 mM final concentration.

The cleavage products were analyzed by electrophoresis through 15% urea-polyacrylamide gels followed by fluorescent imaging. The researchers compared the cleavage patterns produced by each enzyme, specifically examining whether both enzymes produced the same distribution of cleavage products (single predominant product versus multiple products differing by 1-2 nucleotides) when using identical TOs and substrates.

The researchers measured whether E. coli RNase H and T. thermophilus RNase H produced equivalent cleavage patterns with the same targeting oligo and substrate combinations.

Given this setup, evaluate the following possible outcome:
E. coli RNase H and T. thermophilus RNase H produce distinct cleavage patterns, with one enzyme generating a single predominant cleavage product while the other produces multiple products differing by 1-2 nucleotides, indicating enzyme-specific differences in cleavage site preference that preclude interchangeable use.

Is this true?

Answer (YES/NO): NO